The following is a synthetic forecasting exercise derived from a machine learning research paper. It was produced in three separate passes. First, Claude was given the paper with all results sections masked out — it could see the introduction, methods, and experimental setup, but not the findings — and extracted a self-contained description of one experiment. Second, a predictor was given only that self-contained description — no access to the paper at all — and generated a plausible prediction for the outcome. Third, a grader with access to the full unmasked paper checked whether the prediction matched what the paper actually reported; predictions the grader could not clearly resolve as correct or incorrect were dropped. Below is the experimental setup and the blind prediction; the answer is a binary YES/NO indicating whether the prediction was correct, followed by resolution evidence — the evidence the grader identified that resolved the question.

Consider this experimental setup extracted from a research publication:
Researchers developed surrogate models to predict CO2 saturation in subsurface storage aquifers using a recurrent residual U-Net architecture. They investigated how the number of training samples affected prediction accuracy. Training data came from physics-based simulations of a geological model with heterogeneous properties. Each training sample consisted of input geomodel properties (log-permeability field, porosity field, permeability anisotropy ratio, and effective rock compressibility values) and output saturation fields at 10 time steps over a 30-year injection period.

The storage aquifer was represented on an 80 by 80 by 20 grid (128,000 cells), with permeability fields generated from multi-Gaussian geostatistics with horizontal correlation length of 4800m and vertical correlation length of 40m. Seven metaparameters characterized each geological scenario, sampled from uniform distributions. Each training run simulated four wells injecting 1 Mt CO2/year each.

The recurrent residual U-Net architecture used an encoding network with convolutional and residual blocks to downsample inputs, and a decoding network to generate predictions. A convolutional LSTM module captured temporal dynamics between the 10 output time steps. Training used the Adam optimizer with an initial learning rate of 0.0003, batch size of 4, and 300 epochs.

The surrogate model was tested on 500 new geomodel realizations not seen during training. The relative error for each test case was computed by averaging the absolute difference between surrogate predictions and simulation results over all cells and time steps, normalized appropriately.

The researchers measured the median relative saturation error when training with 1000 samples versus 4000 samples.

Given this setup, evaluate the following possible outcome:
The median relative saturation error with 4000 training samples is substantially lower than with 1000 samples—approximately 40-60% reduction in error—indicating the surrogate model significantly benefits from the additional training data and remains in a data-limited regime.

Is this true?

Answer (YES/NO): YES